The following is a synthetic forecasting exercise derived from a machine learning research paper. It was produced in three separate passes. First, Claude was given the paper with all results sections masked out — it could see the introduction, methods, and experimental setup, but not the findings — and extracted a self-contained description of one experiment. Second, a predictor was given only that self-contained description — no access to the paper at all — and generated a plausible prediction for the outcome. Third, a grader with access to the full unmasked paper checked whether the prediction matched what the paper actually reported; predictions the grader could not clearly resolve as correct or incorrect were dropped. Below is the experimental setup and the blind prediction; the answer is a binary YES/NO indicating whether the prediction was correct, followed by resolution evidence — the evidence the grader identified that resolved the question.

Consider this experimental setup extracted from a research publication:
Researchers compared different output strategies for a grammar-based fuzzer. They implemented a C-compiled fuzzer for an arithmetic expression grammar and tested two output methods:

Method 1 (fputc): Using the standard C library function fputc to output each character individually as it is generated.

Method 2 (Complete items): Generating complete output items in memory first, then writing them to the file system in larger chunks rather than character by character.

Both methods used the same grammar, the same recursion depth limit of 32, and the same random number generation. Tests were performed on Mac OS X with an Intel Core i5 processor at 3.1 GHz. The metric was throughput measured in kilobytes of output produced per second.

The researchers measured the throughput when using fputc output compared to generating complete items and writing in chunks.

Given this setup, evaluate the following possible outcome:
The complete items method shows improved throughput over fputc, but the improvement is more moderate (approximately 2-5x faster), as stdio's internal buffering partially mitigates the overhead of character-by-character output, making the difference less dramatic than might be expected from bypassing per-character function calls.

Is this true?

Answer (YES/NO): YES